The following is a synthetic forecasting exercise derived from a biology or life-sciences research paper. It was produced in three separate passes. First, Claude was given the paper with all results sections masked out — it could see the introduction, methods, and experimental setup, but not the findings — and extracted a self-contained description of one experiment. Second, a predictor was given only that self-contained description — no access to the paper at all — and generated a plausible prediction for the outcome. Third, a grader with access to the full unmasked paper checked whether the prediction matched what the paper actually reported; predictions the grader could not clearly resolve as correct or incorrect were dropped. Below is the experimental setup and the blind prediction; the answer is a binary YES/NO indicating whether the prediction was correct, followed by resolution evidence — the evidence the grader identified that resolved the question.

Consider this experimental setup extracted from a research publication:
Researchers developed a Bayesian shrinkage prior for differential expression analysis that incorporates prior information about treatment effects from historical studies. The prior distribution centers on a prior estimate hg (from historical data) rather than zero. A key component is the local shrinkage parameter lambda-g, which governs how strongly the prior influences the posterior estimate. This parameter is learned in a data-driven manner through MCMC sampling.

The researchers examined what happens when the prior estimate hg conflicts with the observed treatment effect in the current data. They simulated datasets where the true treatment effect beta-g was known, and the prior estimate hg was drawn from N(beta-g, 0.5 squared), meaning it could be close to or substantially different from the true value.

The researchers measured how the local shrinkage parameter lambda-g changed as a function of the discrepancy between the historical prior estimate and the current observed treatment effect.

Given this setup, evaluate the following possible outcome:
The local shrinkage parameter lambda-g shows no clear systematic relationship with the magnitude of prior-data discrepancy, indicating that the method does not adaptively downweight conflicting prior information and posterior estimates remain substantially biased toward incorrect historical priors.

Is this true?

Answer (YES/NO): NO